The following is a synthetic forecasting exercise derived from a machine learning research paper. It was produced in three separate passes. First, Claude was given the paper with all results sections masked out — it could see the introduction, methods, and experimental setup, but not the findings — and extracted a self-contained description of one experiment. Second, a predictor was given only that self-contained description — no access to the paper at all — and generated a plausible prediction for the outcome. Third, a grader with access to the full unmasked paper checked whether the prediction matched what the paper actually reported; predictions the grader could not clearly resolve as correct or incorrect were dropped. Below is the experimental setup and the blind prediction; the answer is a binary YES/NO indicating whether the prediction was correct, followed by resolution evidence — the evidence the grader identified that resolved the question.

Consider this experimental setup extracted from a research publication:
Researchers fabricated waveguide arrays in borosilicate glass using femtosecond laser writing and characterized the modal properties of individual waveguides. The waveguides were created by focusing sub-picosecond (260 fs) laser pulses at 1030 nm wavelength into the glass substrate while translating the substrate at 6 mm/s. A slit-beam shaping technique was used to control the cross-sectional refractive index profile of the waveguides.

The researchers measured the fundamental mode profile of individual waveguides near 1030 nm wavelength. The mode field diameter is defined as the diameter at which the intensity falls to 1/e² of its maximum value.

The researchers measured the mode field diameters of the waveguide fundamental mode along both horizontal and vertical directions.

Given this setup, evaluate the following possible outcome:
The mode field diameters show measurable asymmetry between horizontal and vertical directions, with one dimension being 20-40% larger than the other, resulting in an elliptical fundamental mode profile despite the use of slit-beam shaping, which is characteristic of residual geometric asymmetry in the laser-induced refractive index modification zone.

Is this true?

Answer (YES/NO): YES